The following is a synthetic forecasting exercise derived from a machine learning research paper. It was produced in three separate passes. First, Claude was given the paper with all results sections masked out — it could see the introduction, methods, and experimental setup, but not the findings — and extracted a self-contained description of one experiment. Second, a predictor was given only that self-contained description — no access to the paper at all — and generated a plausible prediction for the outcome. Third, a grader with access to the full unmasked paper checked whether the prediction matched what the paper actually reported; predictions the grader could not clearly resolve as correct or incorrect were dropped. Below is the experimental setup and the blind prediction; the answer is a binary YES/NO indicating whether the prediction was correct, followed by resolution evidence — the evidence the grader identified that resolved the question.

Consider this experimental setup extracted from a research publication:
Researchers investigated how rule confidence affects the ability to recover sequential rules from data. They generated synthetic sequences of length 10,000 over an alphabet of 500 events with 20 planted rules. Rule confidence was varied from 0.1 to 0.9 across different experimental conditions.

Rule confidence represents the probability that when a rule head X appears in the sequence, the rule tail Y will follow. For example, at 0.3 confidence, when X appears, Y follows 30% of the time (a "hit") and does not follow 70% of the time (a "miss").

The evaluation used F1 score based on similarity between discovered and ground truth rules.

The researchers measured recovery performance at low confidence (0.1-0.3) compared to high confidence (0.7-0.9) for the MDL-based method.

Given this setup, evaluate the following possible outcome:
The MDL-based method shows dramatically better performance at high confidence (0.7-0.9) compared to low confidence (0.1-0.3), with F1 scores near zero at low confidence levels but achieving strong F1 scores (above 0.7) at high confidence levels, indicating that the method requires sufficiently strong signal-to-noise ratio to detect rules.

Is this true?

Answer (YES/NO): NO